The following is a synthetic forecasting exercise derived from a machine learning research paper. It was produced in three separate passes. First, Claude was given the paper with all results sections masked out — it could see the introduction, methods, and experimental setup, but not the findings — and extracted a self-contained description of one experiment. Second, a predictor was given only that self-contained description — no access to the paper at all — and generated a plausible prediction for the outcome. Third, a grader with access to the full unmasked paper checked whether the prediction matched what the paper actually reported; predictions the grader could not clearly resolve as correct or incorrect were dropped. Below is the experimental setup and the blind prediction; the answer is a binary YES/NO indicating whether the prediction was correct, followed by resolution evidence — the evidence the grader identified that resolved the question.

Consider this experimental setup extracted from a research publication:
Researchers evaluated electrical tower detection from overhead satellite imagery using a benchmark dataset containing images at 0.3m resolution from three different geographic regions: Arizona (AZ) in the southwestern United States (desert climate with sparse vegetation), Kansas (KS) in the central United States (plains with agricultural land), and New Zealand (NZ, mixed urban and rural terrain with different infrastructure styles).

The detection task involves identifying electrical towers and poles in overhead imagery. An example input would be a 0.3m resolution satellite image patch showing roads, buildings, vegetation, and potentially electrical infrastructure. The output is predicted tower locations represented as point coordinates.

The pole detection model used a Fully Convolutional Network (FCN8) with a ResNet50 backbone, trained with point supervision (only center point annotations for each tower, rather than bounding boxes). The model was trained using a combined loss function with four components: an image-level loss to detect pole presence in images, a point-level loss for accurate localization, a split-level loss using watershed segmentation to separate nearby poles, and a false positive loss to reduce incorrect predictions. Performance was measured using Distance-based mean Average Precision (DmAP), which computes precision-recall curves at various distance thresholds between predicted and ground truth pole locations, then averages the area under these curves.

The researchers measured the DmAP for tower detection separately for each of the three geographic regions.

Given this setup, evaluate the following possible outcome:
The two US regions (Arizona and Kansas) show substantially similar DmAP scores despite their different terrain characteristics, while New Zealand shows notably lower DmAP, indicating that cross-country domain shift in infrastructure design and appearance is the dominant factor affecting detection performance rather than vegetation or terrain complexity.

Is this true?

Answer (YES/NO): NO